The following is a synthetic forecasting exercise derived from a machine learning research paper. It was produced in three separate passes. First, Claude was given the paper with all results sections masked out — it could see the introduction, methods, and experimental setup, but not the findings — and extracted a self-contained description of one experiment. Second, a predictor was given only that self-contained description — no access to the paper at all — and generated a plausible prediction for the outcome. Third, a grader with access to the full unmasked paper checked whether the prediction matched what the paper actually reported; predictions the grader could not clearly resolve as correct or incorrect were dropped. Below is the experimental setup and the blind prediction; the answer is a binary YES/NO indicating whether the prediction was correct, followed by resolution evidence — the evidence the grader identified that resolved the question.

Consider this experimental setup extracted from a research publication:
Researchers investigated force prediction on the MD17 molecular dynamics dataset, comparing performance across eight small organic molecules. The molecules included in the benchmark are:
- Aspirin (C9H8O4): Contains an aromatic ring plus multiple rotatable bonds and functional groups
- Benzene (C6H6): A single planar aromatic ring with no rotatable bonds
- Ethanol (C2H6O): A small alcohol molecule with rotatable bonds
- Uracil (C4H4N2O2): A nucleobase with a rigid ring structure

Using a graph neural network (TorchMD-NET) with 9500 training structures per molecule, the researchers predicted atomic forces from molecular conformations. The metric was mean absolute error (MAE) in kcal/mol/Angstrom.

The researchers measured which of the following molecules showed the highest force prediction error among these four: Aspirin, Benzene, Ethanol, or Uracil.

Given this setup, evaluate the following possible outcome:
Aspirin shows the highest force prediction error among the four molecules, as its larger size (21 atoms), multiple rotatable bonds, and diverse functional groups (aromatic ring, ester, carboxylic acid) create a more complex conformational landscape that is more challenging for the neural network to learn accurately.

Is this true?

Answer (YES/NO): NO